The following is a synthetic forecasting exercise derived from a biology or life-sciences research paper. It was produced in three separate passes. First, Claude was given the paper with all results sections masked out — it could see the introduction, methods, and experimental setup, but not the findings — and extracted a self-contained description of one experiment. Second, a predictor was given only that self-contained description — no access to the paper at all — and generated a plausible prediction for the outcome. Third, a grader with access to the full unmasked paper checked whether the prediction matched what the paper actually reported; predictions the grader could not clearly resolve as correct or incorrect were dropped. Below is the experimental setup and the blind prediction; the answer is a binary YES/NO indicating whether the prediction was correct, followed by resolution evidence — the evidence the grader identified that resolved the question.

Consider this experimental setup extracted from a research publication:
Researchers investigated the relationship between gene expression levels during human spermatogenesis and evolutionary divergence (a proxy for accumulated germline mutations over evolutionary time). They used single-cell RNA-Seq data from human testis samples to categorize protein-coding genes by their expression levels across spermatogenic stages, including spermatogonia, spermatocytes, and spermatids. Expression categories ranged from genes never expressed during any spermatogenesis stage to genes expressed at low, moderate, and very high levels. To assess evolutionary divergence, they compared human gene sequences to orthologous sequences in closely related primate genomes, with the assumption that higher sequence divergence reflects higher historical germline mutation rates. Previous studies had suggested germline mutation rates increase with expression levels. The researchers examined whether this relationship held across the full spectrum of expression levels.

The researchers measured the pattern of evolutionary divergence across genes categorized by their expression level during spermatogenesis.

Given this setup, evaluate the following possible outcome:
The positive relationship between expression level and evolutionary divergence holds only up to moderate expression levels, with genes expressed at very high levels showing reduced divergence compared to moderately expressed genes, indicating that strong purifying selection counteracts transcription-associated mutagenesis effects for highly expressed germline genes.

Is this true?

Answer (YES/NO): NO